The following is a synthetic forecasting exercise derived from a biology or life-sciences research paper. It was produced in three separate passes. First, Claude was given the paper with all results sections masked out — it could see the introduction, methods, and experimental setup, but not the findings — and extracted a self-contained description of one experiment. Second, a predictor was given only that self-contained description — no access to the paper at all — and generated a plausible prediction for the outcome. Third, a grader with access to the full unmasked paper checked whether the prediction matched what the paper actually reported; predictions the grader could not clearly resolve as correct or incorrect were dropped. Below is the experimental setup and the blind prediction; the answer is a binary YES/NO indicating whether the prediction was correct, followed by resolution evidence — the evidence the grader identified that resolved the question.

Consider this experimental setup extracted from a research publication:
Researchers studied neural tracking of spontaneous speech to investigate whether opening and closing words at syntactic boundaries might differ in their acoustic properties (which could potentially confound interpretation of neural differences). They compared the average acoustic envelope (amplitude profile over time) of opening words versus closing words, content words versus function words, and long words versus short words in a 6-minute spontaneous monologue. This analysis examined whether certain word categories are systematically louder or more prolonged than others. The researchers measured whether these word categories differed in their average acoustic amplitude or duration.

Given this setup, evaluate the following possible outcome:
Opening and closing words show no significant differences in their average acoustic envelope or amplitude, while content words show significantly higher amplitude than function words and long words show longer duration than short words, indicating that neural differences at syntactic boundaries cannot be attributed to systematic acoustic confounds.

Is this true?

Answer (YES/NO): NO